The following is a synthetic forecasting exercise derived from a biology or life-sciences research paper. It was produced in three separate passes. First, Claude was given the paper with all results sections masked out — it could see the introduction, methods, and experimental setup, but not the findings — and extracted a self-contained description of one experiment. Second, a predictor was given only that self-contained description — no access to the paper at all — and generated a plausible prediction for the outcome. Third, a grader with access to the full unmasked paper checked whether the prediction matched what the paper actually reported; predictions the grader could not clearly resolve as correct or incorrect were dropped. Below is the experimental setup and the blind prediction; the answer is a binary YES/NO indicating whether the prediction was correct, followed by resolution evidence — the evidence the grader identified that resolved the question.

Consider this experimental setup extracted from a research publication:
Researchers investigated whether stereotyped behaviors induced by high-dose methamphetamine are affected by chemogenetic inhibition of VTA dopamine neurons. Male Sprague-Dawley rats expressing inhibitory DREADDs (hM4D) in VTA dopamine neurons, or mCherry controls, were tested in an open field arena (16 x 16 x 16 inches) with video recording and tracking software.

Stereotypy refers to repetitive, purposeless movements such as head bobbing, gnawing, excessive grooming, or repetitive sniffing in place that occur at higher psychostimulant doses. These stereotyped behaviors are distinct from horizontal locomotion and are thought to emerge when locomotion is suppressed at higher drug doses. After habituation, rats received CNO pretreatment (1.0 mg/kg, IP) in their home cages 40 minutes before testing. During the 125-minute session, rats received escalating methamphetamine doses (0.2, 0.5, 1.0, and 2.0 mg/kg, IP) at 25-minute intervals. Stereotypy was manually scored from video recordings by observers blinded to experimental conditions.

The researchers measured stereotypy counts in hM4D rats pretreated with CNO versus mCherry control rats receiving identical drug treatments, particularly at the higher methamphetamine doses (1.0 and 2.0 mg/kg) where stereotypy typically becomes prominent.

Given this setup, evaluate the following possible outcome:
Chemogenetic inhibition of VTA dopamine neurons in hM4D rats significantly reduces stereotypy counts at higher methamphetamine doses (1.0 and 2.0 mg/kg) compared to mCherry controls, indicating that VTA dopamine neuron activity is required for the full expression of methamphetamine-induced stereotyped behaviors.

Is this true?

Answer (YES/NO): NO